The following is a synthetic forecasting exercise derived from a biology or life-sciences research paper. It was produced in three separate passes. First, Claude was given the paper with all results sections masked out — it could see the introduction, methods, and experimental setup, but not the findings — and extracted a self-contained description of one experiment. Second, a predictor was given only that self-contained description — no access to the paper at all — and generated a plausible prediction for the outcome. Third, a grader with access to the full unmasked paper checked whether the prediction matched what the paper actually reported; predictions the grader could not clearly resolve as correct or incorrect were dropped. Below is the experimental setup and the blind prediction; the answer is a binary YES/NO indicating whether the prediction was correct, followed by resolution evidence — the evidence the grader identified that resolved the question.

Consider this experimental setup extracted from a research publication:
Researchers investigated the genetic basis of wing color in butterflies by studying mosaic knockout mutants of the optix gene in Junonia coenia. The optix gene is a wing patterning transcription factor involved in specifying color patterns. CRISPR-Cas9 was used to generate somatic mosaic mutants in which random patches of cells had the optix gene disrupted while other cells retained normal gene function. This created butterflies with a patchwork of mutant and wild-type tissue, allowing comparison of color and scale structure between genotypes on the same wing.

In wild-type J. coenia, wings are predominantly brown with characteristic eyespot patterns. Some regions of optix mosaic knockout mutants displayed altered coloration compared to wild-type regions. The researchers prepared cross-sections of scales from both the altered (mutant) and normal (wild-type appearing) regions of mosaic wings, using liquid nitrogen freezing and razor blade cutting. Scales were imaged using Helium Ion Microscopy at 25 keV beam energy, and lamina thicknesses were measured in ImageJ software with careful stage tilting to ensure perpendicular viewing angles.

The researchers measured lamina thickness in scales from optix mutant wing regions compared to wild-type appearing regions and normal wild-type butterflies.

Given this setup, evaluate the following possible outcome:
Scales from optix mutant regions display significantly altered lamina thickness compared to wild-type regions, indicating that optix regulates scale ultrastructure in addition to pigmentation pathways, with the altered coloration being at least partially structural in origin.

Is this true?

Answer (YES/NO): YES